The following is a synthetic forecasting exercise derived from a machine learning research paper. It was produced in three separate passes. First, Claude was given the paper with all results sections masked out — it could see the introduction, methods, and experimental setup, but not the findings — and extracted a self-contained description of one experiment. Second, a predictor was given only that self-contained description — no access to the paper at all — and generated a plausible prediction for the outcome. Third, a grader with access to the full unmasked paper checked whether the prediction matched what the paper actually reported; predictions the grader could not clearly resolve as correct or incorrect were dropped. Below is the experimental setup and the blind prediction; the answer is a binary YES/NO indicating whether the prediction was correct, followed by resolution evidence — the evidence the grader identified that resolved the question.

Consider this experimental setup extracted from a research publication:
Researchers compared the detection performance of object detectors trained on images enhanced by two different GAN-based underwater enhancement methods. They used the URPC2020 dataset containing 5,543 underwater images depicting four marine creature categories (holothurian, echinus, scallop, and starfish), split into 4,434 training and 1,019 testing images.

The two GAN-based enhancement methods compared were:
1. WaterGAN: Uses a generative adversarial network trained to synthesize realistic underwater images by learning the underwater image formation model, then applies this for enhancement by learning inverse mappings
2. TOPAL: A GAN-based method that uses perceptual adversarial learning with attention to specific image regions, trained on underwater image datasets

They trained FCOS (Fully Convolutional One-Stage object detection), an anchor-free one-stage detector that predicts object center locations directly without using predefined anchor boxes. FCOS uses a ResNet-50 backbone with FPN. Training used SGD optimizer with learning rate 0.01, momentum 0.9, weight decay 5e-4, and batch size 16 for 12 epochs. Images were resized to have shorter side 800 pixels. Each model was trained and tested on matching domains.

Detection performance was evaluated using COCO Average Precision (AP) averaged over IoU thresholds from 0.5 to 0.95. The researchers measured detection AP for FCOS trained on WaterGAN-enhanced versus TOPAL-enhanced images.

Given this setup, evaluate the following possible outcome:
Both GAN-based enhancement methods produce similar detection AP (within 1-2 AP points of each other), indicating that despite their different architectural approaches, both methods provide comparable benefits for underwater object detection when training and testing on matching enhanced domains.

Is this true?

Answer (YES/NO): NO